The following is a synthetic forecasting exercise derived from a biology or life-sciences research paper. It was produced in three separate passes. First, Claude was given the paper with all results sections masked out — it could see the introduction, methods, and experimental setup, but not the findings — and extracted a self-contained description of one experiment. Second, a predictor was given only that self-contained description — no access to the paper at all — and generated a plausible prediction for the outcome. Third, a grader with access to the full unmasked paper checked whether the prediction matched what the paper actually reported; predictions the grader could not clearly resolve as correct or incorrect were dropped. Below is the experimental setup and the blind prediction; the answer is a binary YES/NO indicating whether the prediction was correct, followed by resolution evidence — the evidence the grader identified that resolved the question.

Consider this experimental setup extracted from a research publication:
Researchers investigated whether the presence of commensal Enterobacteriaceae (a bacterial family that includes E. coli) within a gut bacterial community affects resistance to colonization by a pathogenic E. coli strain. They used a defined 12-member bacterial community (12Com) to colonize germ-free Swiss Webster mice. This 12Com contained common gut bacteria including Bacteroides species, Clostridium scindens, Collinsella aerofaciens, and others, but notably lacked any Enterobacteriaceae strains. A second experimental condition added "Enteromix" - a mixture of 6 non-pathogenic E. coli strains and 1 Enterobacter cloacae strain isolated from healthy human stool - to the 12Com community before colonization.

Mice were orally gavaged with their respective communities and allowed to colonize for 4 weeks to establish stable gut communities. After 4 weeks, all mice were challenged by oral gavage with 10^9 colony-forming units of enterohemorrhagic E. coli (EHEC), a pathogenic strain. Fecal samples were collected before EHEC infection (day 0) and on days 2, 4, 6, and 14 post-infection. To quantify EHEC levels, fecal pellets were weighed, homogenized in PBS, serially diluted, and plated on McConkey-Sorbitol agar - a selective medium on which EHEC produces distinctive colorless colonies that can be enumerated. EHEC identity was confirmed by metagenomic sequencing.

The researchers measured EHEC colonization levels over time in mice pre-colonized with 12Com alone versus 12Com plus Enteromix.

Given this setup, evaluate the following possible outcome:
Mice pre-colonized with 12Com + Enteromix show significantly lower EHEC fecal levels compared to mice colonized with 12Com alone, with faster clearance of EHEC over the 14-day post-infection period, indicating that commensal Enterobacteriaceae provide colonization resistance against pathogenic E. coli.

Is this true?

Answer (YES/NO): YES